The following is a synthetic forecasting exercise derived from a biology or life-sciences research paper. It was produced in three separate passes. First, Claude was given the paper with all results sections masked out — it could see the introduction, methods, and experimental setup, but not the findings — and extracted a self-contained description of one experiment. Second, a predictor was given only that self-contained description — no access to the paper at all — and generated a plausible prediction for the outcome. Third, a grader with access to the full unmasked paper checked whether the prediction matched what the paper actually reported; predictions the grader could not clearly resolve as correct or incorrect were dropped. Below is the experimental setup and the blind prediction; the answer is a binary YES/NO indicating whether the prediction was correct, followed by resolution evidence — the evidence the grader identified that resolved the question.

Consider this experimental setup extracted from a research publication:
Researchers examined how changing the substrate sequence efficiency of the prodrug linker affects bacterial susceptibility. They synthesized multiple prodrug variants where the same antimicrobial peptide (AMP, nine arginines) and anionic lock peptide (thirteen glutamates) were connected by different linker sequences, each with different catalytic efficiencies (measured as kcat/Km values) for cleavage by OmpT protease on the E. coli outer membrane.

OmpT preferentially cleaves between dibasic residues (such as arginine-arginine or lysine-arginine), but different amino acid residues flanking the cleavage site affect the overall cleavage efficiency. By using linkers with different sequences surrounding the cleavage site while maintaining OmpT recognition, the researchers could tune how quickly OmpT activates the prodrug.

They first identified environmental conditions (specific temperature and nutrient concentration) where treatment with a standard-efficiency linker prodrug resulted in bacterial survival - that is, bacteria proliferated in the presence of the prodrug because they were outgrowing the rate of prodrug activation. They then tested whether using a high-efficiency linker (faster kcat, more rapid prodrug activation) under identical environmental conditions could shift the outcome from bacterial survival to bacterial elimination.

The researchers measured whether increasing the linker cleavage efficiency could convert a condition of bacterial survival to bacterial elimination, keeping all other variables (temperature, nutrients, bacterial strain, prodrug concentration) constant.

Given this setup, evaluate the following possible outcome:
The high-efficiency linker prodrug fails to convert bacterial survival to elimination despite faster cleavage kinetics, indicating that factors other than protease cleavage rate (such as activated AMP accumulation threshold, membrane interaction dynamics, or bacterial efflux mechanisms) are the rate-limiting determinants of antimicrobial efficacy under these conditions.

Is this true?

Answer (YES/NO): NO